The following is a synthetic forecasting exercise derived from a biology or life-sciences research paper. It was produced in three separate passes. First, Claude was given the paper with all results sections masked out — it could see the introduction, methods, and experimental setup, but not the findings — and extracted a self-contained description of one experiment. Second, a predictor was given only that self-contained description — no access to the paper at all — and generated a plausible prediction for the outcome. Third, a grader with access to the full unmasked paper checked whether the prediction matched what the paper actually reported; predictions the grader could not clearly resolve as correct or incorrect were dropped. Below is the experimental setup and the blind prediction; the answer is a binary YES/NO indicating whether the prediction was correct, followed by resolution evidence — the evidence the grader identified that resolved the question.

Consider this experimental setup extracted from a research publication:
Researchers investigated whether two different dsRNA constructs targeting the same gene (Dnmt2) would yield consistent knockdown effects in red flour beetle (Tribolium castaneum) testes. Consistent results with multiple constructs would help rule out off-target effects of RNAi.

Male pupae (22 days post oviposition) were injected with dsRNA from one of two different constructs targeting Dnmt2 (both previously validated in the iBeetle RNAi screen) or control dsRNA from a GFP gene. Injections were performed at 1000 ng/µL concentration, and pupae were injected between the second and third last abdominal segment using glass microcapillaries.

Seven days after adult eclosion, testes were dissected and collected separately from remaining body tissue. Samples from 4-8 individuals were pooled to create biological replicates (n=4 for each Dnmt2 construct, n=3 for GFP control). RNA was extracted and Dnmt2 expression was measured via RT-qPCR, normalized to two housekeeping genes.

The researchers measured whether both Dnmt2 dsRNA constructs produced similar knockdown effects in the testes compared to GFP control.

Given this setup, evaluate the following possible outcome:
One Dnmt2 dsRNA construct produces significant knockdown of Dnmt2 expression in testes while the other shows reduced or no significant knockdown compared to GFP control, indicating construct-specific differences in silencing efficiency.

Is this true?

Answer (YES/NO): NO